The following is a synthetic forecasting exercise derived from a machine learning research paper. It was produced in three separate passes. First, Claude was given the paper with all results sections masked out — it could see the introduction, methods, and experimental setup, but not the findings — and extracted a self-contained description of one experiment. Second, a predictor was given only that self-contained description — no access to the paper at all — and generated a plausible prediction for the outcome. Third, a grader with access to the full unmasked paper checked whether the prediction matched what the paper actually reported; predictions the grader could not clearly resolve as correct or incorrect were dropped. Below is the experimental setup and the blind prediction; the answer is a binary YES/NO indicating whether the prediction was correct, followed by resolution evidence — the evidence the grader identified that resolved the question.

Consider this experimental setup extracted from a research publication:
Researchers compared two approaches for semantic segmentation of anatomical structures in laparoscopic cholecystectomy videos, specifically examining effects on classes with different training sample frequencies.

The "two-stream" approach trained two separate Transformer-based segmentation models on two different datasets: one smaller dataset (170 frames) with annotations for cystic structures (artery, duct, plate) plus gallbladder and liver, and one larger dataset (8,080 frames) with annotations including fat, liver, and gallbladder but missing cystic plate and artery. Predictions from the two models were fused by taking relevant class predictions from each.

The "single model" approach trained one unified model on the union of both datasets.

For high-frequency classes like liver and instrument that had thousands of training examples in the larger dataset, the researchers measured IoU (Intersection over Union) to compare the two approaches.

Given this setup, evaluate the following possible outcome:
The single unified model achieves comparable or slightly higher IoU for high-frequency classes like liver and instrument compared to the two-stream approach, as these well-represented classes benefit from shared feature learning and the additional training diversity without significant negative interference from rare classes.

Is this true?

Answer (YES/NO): YES